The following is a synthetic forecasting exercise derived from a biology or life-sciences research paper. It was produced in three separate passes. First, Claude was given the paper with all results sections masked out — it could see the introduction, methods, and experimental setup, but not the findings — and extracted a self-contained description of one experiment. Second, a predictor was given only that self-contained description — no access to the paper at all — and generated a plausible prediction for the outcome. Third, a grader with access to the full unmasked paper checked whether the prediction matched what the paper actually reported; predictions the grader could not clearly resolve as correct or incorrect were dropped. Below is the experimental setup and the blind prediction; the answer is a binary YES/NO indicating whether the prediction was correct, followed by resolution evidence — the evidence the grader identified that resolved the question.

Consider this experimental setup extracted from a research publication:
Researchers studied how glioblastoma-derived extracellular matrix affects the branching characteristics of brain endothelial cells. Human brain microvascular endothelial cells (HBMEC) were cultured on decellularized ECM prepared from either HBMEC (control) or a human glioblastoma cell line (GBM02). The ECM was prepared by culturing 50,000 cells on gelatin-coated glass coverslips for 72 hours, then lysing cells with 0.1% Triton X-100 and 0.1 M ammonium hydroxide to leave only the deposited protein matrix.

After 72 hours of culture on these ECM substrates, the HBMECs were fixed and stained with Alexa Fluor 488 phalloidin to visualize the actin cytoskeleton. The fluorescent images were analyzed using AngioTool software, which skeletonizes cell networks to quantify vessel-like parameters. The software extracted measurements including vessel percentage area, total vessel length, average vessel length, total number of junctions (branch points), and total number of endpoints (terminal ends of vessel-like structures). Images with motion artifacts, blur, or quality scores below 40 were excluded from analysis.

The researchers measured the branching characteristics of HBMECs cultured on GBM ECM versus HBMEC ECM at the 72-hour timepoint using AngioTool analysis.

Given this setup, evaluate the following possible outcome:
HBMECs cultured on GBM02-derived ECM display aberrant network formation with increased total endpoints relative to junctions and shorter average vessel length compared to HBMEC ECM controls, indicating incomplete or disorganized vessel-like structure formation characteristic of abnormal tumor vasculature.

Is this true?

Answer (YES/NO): NO